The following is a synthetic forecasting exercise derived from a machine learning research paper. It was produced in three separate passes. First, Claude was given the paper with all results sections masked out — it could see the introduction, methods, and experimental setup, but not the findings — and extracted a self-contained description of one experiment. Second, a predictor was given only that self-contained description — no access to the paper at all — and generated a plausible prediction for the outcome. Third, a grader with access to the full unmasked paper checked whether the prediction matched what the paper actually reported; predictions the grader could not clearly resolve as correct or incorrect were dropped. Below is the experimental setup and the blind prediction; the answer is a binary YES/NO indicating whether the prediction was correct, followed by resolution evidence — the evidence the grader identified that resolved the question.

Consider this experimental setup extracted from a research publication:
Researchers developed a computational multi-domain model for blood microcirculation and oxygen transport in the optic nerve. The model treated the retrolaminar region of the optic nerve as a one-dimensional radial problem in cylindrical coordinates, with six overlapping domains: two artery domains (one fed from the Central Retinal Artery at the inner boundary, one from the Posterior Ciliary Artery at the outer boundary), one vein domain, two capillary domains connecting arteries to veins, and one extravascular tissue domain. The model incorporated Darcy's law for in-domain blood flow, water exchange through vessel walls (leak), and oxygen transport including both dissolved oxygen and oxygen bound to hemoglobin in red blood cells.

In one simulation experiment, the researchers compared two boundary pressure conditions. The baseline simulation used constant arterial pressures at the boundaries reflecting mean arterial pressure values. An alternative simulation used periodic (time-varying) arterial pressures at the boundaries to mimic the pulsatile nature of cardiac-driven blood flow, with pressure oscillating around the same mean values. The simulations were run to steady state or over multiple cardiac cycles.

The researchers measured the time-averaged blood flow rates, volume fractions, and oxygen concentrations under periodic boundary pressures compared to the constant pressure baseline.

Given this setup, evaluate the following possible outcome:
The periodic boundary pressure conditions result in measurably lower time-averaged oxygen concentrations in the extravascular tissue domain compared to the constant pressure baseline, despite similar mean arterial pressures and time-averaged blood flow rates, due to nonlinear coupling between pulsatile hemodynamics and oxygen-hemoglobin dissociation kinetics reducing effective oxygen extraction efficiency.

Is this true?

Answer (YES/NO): NO